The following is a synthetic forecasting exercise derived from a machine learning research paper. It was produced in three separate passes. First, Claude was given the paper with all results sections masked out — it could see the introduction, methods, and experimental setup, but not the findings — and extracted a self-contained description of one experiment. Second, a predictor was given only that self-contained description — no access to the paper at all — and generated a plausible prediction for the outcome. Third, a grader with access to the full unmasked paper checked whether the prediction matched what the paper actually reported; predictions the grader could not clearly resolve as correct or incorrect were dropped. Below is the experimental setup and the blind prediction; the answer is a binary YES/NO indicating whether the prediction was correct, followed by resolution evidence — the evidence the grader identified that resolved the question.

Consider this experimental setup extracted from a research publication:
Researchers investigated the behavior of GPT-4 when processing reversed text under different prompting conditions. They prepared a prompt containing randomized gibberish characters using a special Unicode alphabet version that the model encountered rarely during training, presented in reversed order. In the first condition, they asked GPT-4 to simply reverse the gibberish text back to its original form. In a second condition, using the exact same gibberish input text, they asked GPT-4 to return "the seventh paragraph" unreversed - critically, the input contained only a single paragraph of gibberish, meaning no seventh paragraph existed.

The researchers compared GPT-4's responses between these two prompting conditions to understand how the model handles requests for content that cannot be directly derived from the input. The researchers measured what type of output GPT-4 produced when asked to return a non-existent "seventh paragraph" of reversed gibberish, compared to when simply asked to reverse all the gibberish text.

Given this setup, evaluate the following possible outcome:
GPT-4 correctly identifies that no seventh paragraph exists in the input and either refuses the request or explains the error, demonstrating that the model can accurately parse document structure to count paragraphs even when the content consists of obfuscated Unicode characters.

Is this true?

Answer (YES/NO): NO